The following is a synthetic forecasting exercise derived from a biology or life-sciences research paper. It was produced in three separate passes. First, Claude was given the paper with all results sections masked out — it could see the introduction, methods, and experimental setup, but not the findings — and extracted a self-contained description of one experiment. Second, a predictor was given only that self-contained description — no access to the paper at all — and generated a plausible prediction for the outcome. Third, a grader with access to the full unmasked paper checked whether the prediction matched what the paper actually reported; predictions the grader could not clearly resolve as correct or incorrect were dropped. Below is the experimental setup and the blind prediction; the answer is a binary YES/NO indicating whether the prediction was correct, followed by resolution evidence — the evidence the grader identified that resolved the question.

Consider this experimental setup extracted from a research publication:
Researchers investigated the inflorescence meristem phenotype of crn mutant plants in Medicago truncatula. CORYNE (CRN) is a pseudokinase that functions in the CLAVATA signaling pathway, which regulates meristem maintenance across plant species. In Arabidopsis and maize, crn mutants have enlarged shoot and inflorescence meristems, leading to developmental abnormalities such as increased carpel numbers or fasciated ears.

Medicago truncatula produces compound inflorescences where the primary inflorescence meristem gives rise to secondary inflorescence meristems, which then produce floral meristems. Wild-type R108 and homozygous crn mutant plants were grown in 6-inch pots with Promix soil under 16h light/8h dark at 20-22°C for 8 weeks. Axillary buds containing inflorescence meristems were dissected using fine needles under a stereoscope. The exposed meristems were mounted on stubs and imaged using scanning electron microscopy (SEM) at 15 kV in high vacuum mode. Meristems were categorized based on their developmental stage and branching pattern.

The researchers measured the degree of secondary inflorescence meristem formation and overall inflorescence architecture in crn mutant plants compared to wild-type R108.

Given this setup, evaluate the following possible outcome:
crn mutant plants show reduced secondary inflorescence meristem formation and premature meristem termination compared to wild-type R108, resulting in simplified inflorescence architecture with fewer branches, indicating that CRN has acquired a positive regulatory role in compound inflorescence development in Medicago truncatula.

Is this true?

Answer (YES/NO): NO